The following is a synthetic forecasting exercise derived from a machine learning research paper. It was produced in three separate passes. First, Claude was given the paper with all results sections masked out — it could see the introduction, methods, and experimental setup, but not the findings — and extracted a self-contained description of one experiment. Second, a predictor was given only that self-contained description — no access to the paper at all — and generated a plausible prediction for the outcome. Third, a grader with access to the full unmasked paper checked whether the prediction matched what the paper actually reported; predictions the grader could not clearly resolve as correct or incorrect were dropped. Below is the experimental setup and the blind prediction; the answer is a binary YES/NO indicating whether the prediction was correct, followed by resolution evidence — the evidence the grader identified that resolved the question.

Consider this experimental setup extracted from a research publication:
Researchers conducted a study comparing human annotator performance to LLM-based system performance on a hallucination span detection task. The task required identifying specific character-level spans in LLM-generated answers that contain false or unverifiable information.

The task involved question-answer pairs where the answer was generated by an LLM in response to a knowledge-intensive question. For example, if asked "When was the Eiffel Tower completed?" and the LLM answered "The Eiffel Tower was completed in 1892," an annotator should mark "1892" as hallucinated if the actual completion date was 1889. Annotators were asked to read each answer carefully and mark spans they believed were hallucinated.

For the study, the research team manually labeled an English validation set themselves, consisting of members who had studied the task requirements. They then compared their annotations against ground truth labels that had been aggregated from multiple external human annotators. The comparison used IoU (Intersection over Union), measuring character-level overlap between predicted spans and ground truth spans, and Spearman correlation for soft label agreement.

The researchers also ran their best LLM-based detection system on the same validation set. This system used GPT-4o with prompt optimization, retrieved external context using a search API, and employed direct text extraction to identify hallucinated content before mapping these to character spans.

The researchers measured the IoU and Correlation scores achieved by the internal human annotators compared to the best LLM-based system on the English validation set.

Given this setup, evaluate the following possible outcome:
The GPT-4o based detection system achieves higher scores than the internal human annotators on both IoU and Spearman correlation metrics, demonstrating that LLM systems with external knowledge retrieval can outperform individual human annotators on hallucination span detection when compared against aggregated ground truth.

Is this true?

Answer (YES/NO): YES